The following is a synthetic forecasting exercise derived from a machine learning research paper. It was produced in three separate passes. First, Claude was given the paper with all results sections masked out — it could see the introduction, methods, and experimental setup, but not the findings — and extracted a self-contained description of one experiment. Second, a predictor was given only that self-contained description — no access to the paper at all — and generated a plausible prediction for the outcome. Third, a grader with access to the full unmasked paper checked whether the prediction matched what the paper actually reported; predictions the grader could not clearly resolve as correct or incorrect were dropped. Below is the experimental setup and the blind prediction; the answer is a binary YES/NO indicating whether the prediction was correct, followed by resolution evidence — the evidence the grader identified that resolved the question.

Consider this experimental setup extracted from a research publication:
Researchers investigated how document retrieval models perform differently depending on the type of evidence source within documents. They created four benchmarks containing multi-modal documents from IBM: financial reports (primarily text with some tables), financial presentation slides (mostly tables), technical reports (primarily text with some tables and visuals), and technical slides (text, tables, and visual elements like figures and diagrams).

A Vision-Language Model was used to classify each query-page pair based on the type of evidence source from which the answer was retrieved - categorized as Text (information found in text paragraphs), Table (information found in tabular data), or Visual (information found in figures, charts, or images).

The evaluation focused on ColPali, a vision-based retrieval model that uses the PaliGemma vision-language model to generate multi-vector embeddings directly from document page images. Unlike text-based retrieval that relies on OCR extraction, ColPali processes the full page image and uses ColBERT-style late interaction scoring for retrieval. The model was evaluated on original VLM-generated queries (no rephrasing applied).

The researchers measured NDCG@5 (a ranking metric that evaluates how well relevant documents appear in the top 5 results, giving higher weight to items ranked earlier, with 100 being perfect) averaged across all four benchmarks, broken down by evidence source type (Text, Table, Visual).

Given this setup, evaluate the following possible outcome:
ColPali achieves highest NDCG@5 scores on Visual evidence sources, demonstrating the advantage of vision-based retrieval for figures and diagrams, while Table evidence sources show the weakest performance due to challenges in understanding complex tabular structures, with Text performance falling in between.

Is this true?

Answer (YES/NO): YES